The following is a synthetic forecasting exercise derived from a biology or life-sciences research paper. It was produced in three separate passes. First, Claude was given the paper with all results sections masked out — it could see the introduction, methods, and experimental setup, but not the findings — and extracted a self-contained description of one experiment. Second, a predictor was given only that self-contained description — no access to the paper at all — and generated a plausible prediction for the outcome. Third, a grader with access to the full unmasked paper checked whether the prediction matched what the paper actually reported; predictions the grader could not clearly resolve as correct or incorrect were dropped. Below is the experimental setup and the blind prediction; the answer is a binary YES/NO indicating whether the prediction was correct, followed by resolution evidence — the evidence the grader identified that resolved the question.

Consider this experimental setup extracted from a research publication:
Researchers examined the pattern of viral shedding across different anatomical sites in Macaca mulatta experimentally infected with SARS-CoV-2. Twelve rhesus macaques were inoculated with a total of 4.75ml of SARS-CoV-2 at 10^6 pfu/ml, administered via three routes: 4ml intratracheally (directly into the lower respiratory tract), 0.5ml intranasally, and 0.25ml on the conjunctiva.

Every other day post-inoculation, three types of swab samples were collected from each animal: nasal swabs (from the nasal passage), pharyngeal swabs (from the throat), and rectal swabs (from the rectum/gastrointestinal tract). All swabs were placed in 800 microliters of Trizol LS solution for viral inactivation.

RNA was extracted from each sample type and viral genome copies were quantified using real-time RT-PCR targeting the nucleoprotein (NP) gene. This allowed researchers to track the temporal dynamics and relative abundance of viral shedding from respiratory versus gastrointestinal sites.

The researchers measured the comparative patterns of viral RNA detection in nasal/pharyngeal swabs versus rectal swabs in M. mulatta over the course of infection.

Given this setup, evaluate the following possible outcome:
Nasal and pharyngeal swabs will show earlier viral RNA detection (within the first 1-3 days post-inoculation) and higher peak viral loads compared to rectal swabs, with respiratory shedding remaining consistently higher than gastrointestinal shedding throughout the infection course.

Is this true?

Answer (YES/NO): NO